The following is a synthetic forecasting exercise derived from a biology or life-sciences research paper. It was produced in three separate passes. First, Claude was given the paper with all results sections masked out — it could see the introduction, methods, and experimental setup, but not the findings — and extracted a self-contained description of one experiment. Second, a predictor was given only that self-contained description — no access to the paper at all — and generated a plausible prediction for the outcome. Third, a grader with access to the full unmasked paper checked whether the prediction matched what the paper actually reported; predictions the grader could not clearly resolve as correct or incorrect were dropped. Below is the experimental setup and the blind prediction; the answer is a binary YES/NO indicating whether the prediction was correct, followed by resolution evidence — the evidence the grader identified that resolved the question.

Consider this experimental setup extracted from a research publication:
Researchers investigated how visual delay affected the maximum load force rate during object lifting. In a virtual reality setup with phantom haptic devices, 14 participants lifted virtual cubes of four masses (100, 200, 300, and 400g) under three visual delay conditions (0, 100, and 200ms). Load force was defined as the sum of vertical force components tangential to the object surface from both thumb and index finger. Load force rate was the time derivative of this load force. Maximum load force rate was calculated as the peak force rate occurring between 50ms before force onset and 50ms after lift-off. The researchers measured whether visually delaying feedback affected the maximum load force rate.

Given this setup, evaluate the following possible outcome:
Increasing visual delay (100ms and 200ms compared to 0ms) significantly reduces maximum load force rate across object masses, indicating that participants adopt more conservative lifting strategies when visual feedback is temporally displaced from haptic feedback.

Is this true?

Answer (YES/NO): NO